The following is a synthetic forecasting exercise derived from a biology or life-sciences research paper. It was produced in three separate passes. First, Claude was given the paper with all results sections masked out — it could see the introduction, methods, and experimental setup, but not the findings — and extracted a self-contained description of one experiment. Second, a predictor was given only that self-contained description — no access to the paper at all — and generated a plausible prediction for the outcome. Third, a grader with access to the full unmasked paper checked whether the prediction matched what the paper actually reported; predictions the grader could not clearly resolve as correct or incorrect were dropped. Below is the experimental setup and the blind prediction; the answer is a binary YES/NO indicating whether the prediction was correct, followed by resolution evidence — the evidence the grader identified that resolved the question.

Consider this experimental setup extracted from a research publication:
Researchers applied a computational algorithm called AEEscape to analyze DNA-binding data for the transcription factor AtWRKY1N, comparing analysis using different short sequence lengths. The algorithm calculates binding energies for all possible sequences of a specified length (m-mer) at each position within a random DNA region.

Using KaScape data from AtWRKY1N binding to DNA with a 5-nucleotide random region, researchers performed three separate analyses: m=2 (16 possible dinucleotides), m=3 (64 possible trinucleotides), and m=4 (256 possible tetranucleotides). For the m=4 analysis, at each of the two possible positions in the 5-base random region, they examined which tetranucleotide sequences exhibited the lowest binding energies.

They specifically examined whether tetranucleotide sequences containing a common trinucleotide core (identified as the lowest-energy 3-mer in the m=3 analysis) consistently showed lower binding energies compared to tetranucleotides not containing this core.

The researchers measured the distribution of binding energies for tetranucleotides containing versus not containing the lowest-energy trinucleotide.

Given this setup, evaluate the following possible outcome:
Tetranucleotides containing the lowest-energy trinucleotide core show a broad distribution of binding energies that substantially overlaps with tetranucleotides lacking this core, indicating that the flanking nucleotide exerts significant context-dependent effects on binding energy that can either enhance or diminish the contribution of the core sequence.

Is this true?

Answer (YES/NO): NO